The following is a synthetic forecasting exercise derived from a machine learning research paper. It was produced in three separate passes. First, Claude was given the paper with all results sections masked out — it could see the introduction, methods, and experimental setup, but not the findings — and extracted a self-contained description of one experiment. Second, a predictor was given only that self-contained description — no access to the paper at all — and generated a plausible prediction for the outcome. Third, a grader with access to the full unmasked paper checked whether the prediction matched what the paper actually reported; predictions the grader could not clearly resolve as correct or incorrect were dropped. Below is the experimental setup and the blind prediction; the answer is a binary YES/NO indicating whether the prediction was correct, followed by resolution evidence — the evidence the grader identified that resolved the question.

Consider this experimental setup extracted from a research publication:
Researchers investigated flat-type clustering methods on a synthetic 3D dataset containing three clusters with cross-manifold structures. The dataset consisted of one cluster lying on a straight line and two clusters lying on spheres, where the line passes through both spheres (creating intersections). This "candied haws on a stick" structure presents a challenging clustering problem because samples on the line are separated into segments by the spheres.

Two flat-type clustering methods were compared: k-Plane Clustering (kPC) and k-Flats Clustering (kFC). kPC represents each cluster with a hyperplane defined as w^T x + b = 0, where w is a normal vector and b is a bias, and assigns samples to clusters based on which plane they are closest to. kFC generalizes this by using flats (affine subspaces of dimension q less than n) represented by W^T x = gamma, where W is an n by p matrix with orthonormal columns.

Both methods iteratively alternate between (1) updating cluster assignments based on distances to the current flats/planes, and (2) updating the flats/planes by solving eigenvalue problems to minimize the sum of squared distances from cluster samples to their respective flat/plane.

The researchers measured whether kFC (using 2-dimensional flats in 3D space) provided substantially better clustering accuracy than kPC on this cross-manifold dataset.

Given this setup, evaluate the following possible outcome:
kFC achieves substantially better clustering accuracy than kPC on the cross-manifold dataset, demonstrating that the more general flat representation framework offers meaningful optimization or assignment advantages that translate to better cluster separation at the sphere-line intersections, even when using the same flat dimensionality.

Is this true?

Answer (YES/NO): NO